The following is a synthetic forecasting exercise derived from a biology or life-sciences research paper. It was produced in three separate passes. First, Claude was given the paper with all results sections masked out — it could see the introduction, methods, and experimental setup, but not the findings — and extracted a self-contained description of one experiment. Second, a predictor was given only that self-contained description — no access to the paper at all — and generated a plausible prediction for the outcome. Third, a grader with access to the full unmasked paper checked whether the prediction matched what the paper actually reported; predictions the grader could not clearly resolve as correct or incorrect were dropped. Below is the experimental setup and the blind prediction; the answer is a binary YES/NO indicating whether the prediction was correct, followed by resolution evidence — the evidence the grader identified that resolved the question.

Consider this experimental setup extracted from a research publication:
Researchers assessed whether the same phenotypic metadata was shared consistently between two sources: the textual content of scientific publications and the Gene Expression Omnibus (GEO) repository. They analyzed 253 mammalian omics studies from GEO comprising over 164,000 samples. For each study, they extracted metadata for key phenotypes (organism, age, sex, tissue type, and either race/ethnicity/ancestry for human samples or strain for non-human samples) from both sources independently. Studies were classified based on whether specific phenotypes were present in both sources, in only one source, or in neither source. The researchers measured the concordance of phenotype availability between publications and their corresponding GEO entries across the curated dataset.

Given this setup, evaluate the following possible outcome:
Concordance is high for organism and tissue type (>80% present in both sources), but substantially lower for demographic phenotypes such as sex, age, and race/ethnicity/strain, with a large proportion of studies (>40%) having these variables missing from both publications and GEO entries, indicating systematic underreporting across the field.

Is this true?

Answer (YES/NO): NO